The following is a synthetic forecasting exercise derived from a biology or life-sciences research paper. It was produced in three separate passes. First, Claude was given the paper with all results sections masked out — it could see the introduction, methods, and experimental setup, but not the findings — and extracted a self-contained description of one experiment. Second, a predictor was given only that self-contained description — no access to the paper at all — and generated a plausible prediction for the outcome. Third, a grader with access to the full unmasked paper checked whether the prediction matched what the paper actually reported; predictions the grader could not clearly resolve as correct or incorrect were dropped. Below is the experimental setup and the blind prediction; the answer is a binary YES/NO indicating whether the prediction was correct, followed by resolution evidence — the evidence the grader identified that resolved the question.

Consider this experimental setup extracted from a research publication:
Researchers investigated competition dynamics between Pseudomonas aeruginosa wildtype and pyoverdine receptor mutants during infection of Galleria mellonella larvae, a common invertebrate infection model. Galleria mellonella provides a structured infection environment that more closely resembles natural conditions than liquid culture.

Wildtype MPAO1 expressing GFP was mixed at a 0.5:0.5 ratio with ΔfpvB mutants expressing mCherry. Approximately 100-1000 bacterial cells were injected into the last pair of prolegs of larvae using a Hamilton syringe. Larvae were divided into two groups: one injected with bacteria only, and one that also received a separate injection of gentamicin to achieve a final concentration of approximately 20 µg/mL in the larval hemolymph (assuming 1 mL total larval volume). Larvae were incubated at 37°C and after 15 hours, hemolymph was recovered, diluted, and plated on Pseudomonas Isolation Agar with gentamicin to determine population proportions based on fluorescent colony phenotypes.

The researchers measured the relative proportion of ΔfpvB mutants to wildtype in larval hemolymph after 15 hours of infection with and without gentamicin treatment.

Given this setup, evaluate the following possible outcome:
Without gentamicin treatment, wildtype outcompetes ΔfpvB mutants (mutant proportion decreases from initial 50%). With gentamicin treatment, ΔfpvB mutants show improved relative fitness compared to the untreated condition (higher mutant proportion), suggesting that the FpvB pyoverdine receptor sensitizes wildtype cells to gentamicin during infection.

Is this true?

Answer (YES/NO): NO